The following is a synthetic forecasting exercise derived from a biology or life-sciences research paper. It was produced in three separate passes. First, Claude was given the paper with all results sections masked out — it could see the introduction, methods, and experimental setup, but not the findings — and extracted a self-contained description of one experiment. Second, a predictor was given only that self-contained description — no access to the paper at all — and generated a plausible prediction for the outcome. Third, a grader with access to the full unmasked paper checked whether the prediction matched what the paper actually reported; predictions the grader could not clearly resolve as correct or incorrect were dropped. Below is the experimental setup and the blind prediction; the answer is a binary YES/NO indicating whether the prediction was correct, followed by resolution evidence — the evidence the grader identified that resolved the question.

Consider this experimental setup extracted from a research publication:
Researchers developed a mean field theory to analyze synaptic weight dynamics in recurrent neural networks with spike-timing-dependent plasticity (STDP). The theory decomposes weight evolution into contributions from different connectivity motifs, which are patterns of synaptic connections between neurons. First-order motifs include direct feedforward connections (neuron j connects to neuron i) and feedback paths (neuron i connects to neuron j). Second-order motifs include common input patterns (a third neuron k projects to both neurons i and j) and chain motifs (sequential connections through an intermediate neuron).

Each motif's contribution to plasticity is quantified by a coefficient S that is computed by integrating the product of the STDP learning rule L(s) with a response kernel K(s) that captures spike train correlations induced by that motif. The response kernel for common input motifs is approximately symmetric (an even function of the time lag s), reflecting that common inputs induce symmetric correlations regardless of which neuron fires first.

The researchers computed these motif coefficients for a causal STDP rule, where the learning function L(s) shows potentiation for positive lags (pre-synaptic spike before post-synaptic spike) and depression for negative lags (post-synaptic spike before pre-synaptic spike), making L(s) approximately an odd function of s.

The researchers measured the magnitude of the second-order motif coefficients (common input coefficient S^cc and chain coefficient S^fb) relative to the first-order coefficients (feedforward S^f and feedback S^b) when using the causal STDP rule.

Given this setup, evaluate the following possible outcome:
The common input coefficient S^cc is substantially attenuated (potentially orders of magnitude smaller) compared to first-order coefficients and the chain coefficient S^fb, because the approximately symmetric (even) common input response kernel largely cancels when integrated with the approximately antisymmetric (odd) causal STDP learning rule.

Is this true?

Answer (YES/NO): NO